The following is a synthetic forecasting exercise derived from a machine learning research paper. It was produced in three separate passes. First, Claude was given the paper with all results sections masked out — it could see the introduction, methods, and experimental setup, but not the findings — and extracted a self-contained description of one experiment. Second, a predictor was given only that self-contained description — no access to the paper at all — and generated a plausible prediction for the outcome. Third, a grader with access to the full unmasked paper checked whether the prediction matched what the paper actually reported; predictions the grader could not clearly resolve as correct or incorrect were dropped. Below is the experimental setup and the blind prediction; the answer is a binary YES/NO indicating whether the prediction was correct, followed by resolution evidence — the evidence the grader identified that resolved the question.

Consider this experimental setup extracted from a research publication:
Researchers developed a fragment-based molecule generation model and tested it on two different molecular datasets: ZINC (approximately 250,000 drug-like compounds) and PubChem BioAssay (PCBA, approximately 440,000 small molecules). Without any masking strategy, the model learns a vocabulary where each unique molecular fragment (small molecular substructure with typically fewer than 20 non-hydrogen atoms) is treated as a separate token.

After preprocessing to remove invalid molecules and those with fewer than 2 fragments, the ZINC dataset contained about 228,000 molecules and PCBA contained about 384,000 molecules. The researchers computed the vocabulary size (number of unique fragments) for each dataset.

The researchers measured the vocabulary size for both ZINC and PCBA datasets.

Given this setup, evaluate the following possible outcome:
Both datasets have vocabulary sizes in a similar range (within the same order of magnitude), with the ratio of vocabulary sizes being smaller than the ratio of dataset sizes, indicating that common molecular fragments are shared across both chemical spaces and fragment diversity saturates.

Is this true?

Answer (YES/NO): YES